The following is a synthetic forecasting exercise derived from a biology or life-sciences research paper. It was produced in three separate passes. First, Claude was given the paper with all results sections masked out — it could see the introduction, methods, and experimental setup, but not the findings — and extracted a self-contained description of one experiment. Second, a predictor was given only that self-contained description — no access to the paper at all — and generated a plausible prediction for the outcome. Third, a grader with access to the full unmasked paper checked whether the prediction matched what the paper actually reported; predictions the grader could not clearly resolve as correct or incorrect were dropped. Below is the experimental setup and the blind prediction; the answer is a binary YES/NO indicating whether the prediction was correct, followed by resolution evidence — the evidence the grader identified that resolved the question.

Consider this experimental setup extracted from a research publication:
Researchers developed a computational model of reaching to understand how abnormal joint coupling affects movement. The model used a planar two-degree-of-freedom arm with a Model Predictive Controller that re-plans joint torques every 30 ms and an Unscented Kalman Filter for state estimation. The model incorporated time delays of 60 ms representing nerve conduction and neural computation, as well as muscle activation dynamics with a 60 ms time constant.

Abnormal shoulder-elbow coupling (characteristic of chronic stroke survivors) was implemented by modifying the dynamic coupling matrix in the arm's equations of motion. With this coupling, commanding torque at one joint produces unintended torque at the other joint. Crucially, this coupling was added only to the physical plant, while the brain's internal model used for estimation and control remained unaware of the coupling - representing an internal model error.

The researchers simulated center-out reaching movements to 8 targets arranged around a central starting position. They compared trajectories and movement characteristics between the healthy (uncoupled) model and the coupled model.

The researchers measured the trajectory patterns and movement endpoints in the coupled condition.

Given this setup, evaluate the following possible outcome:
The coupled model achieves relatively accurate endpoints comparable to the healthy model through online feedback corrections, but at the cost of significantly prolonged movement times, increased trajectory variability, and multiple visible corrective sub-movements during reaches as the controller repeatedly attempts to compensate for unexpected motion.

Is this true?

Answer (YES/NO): NO